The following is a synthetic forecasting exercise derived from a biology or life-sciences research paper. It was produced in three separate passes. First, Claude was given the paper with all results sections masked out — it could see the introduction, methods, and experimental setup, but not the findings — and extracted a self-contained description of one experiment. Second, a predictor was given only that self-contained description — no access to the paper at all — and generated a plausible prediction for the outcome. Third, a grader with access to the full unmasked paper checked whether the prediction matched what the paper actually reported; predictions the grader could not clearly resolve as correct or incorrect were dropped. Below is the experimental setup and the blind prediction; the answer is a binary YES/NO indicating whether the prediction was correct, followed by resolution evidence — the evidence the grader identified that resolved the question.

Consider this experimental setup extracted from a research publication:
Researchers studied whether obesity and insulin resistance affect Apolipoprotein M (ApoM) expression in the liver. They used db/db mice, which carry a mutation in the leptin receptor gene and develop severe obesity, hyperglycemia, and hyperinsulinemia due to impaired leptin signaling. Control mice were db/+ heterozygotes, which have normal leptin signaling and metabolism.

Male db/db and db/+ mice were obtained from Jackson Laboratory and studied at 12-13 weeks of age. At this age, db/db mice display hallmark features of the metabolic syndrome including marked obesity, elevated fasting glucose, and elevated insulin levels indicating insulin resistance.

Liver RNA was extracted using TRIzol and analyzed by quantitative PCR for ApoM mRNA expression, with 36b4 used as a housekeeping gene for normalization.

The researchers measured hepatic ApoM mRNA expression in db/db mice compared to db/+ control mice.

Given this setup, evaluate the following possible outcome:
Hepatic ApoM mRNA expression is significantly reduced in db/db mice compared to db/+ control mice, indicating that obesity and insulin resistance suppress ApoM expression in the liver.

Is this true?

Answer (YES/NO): YES